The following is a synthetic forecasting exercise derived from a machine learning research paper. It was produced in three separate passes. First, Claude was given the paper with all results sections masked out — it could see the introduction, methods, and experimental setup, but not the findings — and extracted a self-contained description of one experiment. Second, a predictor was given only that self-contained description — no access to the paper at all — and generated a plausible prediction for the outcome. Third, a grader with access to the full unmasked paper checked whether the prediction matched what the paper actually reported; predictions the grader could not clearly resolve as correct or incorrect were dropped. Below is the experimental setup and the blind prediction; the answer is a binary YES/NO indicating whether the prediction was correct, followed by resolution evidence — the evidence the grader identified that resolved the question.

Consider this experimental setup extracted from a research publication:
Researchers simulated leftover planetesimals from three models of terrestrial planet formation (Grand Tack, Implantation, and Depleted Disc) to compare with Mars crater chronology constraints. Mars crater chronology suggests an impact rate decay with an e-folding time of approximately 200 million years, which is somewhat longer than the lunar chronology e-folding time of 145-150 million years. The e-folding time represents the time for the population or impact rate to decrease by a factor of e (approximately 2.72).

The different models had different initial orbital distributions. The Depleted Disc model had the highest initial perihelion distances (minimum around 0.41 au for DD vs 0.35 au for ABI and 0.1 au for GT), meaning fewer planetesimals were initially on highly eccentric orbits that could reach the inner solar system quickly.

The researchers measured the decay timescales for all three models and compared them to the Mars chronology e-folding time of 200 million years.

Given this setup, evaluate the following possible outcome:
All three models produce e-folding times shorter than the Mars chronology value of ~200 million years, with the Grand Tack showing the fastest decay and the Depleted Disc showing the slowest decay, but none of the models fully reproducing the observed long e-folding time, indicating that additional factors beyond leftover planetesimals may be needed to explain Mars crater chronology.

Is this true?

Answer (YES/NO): NO